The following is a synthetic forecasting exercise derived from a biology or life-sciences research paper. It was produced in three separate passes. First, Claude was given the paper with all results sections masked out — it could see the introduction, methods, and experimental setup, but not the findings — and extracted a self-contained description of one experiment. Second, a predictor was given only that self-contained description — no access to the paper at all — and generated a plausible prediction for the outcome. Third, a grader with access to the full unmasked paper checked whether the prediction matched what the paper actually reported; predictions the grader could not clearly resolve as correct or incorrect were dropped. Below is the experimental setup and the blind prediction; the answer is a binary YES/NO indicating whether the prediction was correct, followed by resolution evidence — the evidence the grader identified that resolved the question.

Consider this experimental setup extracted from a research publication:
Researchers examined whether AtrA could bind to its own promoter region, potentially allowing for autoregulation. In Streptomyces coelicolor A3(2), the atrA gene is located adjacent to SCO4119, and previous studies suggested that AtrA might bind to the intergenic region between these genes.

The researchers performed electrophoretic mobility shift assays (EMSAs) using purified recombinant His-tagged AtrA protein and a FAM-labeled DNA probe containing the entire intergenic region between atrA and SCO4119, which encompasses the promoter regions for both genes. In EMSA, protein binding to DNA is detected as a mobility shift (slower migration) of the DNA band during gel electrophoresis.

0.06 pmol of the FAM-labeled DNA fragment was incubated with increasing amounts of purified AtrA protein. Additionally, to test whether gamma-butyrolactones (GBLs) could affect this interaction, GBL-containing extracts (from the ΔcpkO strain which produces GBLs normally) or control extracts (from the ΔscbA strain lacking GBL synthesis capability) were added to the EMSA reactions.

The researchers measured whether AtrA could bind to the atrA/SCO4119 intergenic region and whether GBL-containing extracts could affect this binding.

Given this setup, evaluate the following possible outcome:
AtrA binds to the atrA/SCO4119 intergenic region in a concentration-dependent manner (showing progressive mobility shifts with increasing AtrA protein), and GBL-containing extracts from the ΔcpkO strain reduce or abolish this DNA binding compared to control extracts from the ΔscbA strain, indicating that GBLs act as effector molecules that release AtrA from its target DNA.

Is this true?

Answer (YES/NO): YES